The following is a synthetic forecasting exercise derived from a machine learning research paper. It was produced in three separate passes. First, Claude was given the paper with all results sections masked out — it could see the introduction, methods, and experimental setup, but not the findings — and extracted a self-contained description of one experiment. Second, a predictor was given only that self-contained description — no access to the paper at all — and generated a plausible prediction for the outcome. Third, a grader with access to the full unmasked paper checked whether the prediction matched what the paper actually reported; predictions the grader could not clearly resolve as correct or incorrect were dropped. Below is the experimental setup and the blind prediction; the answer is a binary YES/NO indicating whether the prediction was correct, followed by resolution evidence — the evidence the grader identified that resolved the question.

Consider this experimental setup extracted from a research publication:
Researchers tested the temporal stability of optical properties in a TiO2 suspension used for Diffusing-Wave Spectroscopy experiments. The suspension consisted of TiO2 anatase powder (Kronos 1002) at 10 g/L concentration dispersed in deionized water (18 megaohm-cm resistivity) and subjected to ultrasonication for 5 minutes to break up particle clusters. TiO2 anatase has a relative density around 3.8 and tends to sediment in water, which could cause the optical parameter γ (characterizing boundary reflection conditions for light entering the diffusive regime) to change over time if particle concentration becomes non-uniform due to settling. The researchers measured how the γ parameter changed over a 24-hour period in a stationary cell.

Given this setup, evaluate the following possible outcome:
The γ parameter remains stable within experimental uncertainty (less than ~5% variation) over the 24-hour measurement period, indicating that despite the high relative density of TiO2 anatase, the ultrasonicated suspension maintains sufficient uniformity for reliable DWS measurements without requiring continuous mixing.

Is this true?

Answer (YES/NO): NO